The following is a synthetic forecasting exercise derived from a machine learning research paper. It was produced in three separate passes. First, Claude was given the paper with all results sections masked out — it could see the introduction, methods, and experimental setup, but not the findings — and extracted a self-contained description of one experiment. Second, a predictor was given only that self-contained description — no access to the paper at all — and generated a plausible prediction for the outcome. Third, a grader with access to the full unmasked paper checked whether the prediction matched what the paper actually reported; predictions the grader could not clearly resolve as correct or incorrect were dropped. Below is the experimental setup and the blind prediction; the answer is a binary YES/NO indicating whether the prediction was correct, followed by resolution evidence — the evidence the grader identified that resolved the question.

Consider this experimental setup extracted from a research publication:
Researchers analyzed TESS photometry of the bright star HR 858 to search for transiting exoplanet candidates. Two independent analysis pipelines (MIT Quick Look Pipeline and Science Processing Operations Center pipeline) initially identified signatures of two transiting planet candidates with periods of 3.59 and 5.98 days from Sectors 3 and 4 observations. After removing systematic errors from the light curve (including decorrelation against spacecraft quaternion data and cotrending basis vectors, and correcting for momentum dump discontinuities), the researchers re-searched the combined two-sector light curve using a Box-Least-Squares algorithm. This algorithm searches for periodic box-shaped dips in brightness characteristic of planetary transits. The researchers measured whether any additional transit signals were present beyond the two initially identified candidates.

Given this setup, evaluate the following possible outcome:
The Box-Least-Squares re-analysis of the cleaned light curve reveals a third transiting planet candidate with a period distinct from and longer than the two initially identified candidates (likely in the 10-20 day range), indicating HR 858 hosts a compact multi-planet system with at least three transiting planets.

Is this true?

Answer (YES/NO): YES